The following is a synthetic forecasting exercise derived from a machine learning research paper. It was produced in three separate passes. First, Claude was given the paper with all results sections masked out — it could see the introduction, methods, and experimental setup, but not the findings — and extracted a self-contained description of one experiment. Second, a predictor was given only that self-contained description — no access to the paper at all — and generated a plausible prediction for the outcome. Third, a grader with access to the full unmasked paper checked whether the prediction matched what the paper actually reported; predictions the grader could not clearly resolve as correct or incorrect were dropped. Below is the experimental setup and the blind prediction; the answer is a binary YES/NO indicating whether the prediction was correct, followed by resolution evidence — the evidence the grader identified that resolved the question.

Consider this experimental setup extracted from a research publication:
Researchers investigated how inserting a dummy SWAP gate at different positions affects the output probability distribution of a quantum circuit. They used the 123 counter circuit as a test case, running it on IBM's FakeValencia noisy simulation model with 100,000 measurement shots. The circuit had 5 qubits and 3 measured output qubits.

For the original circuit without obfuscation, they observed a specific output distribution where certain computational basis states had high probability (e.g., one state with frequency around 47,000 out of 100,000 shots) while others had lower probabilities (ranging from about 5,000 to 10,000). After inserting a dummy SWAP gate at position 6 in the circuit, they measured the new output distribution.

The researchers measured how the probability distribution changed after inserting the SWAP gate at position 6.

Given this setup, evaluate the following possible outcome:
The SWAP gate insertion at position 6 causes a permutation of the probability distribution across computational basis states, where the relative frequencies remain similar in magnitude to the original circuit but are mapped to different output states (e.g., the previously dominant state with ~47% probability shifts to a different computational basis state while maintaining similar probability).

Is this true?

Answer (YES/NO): NO